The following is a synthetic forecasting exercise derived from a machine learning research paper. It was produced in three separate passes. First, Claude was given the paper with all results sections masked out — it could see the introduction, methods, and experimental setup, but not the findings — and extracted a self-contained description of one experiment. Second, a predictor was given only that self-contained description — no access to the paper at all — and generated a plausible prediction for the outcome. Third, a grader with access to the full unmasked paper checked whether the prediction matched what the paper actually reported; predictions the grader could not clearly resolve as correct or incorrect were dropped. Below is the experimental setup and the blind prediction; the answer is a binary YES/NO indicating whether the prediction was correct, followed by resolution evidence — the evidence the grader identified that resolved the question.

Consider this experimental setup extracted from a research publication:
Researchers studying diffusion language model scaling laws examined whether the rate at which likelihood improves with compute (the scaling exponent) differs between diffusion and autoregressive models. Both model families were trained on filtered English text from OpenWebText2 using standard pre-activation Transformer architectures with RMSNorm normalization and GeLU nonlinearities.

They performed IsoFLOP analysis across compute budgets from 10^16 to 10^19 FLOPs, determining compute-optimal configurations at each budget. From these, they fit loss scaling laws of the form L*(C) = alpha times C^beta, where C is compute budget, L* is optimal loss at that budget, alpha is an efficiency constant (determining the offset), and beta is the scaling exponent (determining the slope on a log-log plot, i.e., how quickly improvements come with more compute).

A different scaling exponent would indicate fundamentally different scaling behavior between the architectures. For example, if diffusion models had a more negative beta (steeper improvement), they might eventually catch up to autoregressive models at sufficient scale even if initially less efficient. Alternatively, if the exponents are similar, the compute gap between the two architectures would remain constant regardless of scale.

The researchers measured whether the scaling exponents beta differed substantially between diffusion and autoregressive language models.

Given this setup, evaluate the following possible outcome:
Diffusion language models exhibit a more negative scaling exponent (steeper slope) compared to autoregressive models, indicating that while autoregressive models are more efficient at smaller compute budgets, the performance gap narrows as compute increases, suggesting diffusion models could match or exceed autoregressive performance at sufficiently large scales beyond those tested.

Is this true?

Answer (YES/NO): NO